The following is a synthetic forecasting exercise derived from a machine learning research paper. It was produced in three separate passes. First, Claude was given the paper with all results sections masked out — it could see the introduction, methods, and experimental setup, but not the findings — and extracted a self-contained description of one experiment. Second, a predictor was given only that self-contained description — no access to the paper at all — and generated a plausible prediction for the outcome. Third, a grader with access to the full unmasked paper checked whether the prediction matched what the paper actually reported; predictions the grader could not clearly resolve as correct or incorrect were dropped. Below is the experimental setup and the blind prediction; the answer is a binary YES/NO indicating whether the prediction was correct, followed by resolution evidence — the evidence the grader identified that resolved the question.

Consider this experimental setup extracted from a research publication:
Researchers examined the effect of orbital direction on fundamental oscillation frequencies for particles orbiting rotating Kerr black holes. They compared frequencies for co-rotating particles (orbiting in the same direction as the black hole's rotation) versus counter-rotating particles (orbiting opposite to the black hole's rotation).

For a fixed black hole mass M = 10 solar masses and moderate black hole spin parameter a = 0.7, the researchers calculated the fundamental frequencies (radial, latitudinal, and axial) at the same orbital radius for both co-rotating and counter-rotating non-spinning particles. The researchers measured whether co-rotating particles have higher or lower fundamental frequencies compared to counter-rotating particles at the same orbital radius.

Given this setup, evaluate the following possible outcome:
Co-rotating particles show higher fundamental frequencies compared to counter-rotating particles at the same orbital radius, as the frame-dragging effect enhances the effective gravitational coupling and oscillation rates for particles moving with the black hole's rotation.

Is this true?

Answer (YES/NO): YES